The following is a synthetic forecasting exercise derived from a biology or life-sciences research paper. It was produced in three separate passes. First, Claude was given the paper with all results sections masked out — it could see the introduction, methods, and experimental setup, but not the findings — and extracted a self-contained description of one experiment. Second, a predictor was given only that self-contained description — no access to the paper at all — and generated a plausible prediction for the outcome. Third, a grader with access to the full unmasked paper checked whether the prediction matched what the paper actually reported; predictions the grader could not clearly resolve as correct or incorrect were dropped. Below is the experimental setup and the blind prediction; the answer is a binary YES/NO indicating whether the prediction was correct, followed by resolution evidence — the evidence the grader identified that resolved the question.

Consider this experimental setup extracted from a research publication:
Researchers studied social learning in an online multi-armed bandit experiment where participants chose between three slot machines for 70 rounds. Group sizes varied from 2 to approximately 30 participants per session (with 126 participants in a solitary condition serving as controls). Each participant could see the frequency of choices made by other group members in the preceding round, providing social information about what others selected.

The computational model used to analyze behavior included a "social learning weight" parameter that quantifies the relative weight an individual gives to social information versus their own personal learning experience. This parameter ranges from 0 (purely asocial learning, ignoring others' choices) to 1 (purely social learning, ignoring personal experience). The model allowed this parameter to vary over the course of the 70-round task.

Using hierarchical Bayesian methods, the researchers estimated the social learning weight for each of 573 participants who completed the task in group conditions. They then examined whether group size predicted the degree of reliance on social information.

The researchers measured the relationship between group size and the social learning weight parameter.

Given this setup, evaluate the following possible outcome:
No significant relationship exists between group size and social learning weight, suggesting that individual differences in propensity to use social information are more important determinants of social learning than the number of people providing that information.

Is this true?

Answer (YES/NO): NO